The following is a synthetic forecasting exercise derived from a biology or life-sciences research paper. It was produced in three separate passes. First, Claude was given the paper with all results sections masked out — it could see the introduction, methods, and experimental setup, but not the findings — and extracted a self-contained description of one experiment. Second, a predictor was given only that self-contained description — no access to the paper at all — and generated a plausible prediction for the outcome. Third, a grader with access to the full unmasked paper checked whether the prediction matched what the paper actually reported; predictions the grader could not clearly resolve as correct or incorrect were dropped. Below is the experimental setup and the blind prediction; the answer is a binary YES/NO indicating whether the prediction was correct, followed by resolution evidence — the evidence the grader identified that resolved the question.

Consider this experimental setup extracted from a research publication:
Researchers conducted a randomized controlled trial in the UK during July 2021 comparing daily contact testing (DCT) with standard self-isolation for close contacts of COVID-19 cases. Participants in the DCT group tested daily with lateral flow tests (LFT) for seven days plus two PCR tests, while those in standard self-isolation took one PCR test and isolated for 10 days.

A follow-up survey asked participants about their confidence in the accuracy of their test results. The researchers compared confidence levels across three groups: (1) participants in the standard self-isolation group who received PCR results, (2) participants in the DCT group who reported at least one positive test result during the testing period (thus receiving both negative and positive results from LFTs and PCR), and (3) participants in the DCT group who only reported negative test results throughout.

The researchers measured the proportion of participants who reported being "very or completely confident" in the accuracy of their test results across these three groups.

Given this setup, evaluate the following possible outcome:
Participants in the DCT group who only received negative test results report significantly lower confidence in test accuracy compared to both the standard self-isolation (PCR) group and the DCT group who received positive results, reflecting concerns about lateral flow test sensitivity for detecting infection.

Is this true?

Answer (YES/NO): NO